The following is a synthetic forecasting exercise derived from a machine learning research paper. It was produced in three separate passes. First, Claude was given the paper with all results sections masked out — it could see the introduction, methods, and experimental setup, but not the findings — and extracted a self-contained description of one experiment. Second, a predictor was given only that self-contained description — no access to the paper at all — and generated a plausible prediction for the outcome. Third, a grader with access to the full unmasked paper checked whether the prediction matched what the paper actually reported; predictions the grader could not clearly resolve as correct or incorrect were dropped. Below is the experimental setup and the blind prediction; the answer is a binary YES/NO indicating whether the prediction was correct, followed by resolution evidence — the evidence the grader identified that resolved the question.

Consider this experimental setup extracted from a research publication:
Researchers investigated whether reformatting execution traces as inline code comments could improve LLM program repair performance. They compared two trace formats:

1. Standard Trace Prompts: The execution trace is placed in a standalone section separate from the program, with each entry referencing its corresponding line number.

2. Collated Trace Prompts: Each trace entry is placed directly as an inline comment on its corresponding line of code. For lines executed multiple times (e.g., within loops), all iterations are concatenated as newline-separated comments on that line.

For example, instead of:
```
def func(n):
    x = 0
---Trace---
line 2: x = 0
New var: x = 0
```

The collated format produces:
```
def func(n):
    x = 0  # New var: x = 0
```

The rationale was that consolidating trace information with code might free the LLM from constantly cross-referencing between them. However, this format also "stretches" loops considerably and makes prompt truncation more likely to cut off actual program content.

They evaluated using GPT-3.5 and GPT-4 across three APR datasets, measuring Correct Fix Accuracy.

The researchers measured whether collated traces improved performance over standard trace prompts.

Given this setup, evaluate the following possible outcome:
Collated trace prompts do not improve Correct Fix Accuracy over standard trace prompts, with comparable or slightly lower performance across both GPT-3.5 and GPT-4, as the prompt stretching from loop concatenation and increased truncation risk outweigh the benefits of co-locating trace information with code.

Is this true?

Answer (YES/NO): NO